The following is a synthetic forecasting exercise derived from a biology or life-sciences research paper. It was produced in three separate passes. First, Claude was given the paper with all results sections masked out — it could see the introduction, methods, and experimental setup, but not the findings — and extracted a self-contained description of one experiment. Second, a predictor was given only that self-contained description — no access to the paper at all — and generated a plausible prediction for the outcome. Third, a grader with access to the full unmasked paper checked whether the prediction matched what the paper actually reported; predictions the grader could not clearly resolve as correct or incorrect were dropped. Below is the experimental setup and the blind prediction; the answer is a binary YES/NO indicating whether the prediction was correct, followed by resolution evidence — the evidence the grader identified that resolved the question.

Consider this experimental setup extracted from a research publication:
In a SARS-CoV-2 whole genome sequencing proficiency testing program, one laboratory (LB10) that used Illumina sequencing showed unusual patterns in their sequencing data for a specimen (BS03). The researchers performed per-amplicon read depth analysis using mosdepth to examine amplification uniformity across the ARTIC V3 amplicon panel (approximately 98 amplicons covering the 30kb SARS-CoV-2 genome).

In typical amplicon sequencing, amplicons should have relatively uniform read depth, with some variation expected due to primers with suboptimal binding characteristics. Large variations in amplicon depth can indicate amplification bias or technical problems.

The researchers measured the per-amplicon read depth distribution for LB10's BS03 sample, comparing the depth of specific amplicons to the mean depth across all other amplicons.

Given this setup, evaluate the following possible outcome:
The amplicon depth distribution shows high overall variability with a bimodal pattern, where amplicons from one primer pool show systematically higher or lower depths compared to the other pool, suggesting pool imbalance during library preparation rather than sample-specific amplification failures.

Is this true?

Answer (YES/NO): NO